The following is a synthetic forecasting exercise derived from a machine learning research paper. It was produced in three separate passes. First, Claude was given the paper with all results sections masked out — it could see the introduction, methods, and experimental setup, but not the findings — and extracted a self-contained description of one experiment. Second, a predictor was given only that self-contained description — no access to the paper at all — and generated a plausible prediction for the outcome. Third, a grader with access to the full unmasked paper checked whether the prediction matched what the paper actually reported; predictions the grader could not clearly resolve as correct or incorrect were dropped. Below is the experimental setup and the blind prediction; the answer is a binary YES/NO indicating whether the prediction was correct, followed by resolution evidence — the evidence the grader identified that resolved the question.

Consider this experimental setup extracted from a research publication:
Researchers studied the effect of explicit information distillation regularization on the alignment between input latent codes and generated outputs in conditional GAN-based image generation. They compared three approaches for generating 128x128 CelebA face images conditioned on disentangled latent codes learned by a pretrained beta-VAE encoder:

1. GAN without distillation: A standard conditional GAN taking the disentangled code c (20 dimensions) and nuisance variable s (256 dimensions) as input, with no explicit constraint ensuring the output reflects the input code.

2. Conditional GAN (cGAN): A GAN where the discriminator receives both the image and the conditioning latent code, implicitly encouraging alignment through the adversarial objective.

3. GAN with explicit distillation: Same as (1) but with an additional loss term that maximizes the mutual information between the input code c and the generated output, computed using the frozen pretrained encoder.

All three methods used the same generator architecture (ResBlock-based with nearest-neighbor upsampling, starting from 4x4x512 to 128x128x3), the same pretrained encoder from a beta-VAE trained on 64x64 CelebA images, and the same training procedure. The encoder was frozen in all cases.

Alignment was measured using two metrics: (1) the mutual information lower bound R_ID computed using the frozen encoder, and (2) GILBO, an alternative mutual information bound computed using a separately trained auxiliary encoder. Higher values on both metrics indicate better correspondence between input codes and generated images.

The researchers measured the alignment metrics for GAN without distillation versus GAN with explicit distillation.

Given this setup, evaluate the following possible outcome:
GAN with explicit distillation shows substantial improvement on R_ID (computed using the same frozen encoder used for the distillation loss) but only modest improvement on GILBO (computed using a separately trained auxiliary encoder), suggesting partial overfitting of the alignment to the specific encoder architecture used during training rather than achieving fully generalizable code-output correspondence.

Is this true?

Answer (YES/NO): NO